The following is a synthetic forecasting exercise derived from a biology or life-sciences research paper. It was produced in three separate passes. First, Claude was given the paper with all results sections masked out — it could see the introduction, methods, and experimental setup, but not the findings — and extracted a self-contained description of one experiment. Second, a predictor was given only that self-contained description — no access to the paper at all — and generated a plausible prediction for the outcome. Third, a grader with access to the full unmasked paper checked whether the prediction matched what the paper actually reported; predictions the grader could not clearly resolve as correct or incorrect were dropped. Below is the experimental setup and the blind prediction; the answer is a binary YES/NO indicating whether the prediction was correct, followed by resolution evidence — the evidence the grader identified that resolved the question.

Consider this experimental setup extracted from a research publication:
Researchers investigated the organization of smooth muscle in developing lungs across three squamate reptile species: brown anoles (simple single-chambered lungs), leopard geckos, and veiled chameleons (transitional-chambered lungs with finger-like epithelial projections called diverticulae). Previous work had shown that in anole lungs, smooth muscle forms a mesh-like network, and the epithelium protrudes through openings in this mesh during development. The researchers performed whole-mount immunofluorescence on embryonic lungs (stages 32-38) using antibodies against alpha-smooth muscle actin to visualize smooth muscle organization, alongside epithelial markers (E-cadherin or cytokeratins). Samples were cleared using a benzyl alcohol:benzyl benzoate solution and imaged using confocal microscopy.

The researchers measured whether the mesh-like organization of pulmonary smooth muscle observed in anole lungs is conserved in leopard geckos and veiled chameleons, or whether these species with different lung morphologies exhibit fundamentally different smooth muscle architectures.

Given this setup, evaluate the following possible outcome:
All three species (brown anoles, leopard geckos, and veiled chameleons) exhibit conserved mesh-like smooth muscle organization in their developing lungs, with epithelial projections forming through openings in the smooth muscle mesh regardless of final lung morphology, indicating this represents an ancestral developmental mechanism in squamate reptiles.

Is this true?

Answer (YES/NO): YES